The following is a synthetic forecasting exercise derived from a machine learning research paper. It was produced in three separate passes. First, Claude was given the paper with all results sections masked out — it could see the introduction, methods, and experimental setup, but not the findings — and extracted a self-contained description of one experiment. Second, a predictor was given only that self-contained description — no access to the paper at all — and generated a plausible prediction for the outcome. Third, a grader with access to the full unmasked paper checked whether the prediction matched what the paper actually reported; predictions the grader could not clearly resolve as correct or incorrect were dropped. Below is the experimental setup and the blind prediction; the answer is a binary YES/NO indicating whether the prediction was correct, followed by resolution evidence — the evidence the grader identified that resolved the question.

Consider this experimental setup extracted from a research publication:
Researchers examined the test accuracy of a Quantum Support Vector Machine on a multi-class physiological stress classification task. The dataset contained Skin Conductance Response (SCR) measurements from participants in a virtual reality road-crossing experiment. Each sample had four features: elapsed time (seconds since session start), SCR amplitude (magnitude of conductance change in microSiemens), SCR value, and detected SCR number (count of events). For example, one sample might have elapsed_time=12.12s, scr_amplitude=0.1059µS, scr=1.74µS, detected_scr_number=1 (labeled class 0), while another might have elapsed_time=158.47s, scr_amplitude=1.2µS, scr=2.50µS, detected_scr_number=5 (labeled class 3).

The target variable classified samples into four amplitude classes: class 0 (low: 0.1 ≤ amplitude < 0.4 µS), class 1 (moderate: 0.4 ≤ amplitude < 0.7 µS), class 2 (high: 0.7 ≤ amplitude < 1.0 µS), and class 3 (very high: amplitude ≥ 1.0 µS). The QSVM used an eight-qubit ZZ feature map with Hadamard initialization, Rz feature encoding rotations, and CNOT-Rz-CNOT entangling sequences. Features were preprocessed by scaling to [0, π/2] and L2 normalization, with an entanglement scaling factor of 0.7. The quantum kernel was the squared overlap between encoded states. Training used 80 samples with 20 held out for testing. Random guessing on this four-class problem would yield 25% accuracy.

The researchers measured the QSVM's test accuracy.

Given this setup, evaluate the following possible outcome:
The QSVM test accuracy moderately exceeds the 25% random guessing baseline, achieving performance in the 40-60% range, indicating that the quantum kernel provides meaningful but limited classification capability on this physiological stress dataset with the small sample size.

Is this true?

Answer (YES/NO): YES